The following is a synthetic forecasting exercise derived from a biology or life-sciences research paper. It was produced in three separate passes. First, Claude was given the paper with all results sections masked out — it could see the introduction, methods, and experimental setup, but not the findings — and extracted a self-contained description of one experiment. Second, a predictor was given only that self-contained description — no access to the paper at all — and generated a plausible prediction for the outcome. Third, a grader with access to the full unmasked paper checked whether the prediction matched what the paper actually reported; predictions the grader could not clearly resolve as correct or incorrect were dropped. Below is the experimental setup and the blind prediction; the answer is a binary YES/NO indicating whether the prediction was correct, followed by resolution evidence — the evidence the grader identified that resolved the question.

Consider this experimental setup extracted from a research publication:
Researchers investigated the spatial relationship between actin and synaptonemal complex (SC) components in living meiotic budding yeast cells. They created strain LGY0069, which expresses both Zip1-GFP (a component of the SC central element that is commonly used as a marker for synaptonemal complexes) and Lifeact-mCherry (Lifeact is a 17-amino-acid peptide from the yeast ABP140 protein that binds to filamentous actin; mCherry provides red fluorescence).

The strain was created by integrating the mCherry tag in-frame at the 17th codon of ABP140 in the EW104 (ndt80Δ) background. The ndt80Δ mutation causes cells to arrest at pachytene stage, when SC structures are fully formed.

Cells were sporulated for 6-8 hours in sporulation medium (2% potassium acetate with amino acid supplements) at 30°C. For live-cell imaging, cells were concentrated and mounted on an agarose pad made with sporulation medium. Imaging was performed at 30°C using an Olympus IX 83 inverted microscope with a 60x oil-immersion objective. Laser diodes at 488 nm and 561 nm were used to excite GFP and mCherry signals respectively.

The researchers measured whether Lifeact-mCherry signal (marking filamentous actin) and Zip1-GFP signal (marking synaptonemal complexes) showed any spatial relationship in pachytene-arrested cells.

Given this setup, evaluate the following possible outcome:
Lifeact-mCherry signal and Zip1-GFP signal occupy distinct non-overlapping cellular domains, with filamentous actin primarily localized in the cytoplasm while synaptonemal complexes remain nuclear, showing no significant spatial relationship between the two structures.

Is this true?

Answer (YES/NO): YES